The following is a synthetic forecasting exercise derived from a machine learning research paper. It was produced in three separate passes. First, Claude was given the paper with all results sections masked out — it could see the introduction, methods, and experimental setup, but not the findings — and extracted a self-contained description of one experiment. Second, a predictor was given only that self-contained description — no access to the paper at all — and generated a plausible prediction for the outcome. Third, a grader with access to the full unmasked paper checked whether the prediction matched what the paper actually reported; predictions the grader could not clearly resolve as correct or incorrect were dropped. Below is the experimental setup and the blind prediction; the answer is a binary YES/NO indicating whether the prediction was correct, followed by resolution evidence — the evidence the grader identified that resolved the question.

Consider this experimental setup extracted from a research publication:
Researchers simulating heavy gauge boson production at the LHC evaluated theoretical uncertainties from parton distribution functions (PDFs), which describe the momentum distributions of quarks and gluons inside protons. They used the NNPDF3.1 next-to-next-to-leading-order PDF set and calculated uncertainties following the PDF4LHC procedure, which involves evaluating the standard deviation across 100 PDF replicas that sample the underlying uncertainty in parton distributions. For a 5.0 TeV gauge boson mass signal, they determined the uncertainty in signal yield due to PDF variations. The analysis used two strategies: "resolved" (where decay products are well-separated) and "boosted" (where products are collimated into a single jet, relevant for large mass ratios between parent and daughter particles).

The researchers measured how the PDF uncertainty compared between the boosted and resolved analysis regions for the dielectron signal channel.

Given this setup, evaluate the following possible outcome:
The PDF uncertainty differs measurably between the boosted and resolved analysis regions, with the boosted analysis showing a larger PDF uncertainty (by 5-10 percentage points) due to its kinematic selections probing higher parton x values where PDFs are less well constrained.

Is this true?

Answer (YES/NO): NO